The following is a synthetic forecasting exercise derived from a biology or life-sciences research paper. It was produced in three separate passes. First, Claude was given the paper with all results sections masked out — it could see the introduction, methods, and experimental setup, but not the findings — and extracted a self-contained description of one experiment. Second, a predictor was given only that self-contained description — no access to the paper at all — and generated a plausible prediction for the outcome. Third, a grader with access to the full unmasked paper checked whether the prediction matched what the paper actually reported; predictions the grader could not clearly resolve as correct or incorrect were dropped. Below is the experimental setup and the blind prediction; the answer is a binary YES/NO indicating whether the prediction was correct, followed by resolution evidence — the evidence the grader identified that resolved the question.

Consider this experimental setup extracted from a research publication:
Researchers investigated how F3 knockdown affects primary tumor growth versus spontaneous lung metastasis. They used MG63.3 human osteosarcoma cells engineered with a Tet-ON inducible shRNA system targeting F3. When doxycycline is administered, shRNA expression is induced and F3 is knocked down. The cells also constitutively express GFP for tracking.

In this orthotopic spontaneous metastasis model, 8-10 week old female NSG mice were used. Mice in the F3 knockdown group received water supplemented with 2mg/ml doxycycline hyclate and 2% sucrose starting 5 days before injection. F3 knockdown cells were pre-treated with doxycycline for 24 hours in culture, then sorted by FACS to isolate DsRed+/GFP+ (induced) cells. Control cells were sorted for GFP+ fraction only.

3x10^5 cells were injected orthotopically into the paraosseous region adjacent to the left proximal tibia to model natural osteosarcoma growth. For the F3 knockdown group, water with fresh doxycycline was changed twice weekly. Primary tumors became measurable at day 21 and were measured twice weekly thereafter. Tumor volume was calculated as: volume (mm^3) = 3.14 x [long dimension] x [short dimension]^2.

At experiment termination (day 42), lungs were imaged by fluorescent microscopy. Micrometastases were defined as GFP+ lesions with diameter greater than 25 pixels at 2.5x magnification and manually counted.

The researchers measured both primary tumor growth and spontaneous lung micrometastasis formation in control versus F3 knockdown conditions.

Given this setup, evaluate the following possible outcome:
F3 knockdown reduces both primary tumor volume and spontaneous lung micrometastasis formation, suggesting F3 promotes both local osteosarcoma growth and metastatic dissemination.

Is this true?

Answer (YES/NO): NO